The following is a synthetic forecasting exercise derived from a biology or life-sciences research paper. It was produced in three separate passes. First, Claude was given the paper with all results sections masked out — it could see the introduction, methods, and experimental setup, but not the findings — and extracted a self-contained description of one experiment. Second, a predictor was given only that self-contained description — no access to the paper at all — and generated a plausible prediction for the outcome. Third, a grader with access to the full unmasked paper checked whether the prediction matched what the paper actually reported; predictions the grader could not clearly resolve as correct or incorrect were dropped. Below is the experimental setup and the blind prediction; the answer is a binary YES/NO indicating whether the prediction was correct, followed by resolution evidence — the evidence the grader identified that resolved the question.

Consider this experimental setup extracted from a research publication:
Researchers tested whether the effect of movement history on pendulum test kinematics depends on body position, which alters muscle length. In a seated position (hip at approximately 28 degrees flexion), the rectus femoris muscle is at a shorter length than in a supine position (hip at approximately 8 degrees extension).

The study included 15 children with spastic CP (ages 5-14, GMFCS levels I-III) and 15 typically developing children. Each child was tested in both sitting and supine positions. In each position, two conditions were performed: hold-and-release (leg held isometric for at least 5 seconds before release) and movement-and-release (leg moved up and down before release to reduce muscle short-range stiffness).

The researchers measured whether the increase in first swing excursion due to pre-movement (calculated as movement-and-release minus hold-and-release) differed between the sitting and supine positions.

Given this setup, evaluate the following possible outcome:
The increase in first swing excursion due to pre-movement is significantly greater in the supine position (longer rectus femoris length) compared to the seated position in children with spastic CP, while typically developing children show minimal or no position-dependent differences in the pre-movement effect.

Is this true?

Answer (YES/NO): NO